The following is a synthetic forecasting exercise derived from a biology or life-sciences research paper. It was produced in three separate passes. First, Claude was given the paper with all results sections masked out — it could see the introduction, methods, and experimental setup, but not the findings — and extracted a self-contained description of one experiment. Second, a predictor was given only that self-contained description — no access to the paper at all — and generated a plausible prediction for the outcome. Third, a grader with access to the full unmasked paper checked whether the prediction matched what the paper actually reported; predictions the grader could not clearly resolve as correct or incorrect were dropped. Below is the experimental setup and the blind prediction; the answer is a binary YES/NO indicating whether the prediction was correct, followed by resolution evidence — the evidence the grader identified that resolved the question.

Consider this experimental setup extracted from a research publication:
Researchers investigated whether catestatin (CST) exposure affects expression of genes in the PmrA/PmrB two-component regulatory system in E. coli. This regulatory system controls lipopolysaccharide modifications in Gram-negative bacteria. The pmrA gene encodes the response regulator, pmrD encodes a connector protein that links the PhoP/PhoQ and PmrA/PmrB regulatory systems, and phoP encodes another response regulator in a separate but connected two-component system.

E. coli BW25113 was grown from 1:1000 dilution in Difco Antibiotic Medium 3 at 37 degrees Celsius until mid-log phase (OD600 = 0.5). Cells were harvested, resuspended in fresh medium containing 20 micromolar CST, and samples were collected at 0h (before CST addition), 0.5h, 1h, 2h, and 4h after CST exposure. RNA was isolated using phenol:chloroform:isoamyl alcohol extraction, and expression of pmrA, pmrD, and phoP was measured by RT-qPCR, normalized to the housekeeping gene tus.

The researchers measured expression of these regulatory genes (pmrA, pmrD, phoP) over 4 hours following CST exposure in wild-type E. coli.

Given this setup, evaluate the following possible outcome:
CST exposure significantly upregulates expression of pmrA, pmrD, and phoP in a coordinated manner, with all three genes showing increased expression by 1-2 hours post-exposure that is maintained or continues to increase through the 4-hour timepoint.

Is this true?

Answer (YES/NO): NO